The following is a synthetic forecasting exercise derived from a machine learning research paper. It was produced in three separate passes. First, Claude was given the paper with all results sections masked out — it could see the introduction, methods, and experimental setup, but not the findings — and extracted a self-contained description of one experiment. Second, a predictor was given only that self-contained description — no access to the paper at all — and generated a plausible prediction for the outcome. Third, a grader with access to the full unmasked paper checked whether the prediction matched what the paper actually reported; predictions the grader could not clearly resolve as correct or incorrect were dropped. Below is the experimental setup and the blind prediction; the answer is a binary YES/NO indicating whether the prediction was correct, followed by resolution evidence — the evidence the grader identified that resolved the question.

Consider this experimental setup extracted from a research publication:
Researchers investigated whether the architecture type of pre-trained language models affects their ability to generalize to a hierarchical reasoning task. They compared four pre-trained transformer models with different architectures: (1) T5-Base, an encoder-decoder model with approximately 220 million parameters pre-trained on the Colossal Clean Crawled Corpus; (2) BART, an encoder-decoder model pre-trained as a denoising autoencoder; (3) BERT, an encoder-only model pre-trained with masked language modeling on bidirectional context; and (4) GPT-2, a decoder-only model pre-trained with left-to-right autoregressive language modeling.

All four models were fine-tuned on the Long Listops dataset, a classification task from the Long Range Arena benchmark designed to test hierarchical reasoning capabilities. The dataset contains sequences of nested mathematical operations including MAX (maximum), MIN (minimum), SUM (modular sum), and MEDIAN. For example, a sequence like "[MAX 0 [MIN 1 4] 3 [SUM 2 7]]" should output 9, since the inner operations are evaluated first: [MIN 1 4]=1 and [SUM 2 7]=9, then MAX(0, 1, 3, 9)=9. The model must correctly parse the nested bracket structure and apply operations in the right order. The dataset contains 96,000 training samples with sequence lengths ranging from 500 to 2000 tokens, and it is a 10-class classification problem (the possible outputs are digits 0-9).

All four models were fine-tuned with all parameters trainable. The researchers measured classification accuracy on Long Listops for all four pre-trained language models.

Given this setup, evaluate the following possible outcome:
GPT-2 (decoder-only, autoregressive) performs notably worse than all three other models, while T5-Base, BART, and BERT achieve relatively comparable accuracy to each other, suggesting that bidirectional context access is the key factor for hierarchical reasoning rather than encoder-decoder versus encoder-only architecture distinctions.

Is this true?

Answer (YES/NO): YES